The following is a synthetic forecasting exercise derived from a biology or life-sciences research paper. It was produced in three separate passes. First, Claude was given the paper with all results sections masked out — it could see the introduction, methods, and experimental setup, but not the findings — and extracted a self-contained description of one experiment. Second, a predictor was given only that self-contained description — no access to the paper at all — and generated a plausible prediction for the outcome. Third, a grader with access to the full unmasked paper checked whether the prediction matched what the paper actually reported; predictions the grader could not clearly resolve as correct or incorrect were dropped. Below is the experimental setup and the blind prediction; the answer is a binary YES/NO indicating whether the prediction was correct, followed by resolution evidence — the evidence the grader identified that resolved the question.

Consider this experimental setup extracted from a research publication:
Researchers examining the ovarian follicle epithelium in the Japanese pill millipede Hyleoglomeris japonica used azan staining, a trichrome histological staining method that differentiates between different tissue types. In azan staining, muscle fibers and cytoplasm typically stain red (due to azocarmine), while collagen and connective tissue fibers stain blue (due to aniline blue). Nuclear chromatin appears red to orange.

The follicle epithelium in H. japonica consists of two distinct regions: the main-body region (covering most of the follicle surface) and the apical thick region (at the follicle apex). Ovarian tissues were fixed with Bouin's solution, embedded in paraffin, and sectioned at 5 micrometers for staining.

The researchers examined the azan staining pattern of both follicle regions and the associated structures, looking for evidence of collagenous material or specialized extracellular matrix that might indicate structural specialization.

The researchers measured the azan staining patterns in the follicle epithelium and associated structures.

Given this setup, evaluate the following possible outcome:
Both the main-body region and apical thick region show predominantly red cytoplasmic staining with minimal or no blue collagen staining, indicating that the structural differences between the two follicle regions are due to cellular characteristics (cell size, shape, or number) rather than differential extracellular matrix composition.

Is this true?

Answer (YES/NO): NO